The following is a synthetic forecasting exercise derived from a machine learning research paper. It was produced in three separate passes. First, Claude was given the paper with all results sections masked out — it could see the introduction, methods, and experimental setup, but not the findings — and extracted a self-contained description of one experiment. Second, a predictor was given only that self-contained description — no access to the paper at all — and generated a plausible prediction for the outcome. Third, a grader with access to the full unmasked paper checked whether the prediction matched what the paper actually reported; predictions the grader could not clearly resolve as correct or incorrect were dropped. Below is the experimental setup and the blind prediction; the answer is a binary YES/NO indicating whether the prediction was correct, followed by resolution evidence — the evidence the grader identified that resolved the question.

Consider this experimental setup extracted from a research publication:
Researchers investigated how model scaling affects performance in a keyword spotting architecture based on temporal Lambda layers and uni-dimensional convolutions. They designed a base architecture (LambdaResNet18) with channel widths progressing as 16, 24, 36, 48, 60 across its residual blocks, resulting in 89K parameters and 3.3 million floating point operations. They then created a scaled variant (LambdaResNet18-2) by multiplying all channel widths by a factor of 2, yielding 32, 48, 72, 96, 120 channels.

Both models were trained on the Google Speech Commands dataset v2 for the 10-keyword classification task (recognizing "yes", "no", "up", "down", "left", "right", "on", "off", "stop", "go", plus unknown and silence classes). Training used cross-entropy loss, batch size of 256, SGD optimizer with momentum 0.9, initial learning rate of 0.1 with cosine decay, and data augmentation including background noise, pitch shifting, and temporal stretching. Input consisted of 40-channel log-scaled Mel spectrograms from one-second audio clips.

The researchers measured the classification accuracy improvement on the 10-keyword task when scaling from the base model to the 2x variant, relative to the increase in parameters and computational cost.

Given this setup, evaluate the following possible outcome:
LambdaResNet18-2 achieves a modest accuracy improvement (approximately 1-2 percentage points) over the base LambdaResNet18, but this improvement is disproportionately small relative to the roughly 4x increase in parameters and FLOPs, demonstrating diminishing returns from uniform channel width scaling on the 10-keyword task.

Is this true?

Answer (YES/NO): NO